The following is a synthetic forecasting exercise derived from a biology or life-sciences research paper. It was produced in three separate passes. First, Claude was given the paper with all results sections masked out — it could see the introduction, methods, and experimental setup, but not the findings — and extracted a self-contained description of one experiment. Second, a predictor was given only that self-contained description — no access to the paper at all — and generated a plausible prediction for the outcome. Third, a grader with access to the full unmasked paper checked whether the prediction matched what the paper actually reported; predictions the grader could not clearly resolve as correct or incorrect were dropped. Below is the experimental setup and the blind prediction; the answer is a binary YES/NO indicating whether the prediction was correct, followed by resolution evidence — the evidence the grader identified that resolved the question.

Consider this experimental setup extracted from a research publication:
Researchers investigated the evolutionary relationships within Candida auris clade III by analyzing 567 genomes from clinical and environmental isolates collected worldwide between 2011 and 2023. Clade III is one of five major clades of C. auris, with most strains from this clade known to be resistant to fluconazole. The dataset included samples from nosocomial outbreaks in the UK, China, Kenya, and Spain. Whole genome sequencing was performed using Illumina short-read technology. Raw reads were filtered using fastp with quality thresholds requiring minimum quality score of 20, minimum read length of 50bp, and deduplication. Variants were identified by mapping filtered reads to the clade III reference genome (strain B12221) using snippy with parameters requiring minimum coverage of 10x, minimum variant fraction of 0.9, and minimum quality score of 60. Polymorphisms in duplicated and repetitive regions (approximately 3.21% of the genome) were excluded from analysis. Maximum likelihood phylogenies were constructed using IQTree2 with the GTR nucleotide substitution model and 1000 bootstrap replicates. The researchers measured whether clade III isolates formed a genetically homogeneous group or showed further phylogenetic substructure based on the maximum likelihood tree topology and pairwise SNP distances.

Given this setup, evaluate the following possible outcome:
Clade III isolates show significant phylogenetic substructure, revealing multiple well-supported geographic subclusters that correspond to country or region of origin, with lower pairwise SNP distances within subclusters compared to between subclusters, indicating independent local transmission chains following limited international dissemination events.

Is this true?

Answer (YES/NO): YES